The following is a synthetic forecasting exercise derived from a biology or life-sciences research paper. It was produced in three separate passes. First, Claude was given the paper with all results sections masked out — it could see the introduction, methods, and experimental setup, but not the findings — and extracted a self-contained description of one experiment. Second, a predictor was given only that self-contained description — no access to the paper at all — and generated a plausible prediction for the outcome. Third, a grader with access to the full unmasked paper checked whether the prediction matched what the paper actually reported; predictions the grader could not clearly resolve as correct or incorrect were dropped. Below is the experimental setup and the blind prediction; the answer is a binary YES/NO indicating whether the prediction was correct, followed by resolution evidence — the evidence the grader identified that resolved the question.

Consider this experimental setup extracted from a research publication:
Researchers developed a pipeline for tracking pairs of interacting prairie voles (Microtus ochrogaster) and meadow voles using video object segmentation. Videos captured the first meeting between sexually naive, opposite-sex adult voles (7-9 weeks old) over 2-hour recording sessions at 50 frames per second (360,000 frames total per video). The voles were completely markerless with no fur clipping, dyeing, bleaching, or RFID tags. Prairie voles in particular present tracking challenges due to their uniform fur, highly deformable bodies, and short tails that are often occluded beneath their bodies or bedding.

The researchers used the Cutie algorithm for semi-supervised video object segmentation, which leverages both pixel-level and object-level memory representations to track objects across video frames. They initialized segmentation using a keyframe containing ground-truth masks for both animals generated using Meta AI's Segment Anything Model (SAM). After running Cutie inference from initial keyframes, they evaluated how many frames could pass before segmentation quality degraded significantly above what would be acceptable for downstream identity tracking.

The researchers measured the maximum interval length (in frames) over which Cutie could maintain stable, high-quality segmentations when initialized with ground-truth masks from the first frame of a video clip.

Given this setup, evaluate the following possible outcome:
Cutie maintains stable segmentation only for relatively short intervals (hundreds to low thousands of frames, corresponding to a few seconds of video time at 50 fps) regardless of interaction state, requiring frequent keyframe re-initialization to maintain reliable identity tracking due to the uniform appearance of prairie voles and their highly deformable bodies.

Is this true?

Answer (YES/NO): NO